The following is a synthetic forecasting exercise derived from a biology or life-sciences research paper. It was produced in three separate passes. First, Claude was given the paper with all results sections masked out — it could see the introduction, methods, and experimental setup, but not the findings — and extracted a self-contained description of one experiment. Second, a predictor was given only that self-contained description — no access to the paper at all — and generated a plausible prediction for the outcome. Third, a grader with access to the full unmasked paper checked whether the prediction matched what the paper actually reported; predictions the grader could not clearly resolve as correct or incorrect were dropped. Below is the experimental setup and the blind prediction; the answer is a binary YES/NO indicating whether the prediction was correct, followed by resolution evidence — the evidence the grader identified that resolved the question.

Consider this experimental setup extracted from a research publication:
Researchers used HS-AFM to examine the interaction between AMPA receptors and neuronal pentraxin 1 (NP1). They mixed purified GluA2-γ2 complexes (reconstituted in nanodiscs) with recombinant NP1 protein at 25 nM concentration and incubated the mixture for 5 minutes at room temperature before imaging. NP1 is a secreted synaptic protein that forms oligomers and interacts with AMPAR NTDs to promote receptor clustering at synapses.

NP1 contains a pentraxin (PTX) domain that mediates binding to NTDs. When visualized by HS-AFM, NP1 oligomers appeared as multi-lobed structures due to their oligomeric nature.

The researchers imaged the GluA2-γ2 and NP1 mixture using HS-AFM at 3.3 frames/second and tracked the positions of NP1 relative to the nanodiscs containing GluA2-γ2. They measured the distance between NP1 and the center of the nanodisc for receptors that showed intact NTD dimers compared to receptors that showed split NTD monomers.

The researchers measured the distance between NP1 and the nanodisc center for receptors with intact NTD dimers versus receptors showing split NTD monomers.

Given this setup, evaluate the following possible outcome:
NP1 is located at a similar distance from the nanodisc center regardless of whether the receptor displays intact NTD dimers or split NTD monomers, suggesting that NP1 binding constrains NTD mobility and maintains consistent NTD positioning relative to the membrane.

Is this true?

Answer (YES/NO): NO